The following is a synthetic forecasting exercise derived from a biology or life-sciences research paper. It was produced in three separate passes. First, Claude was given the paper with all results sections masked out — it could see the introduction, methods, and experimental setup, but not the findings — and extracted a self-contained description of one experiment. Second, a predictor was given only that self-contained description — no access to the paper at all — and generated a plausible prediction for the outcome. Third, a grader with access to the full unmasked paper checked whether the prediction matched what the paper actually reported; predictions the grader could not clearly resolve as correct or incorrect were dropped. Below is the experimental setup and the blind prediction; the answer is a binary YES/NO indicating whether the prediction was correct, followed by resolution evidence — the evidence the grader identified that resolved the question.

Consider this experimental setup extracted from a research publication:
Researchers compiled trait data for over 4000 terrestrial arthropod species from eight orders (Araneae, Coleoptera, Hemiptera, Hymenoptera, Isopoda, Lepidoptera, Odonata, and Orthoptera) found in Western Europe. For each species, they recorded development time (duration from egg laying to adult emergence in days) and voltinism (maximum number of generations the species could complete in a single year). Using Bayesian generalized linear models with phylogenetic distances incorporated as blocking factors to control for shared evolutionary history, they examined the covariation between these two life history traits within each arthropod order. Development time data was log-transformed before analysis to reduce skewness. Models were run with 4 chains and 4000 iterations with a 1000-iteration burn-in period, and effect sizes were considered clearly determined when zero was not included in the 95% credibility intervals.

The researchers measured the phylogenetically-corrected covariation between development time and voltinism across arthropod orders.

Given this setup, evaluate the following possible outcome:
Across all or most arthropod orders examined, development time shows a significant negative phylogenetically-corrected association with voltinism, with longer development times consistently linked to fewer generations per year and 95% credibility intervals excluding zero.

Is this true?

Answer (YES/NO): YES